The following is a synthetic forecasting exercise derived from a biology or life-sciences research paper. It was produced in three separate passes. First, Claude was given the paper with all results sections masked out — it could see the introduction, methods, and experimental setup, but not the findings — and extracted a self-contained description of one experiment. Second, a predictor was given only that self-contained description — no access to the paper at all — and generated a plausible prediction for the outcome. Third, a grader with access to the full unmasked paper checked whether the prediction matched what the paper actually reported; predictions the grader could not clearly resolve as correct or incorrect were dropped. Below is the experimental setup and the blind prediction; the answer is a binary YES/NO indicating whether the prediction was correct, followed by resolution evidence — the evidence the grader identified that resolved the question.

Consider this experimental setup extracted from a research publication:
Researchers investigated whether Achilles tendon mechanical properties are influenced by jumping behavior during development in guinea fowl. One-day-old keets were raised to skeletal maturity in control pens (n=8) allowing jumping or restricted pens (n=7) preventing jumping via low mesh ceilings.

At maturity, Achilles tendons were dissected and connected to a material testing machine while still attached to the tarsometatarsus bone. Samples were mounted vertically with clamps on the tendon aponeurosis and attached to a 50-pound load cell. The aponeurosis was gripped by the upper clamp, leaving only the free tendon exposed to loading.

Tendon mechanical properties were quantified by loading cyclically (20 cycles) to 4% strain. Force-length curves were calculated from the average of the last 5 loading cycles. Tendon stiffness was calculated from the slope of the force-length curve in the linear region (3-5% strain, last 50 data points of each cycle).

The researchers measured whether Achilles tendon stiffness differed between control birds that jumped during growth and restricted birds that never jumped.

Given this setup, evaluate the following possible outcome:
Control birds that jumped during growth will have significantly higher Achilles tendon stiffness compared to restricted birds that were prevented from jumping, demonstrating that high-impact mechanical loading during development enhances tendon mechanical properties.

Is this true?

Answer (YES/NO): NO